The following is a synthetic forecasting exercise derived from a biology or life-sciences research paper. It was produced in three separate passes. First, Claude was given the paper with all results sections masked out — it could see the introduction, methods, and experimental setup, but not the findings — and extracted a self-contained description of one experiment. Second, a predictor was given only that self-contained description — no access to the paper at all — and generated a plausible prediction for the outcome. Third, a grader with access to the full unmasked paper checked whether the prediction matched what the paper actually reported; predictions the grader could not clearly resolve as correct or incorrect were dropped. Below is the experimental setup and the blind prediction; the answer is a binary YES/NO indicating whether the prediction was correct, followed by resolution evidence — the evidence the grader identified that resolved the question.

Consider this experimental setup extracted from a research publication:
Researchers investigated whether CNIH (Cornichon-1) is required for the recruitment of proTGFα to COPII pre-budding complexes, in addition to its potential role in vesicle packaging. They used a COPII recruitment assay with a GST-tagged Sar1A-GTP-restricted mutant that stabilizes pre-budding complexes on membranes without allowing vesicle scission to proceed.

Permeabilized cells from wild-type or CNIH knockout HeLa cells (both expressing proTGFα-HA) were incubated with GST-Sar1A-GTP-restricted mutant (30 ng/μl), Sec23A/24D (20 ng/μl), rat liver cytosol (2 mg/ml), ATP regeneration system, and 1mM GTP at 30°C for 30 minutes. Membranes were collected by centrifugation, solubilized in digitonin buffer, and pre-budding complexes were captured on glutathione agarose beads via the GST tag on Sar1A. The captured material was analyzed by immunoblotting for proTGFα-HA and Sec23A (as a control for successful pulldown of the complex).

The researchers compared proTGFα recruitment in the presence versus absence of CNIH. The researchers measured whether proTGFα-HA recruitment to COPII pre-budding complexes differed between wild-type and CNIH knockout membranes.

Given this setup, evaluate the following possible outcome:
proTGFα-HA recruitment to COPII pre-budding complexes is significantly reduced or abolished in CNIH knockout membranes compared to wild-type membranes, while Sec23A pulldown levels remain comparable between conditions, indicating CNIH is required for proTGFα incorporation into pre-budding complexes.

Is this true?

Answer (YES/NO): YES